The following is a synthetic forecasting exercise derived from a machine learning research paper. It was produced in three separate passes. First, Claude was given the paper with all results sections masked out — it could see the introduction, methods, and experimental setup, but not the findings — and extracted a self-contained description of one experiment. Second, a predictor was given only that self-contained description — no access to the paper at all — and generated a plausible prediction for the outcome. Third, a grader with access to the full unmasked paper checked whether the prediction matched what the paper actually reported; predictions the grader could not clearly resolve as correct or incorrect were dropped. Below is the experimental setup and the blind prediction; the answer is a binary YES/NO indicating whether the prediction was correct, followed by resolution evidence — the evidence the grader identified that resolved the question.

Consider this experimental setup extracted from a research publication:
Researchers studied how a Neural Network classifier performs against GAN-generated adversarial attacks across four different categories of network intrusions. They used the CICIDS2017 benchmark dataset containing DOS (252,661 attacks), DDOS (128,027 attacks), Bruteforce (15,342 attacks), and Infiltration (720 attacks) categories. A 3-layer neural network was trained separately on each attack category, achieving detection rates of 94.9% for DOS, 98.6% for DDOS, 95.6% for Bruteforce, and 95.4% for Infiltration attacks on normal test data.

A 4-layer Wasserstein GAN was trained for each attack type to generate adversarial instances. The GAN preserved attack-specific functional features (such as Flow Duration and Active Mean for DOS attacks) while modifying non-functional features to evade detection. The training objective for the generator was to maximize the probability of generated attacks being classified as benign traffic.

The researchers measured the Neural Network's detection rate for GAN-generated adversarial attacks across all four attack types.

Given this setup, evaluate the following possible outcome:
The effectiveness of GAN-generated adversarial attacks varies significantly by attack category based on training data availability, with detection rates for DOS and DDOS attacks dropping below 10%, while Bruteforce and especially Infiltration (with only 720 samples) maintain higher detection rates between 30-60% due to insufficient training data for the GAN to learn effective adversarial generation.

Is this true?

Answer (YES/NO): NO